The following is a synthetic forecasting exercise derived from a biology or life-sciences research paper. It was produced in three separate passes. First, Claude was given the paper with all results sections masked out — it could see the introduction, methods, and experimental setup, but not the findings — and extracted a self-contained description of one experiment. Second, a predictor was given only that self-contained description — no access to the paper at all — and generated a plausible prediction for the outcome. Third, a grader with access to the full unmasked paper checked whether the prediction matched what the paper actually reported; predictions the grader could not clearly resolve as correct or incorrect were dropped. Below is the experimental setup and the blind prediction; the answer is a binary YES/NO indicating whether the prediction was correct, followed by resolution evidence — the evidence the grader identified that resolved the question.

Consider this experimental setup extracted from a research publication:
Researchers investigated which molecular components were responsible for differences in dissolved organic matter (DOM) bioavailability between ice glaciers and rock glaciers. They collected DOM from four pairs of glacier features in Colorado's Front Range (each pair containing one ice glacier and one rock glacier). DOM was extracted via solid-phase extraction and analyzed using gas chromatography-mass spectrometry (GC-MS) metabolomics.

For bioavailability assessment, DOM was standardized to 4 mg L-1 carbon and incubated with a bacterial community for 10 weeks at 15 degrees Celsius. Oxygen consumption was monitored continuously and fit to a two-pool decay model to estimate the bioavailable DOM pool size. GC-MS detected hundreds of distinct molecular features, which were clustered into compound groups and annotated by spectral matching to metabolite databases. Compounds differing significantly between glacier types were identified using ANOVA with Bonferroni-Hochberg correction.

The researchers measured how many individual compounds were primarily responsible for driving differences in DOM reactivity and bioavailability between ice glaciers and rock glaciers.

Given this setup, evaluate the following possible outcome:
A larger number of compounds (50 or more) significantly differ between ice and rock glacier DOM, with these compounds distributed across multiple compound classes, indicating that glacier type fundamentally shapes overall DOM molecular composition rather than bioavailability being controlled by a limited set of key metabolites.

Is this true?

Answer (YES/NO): NO